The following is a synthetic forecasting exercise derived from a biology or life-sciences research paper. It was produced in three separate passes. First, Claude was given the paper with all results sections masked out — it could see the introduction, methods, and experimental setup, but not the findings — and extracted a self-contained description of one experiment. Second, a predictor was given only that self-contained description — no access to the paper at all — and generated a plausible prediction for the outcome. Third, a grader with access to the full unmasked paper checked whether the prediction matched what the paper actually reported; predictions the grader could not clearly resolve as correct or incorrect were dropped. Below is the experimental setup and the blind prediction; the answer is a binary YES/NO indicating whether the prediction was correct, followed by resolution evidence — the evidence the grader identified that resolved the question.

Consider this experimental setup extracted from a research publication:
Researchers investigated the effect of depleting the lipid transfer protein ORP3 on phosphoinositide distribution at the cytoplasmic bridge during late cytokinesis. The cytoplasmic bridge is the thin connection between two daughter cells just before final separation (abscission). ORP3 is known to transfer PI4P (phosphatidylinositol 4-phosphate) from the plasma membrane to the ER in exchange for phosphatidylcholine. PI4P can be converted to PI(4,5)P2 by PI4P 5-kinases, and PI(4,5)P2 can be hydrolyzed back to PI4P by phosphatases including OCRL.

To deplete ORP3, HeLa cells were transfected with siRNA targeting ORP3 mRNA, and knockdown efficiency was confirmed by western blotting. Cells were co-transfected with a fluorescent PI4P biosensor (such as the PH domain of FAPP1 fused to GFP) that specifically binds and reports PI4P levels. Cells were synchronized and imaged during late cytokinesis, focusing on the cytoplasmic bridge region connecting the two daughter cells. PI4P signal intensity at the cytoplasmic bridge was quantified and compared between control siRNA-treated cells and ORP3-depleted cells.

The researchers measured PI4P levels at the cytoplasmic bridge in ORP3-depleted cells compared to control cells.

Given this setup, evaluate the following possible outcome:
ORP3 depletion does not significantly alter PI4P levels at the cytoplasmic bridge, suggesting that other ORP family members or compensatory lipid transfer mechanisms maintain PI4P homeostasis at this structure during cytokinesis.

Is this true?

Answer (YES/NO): NO